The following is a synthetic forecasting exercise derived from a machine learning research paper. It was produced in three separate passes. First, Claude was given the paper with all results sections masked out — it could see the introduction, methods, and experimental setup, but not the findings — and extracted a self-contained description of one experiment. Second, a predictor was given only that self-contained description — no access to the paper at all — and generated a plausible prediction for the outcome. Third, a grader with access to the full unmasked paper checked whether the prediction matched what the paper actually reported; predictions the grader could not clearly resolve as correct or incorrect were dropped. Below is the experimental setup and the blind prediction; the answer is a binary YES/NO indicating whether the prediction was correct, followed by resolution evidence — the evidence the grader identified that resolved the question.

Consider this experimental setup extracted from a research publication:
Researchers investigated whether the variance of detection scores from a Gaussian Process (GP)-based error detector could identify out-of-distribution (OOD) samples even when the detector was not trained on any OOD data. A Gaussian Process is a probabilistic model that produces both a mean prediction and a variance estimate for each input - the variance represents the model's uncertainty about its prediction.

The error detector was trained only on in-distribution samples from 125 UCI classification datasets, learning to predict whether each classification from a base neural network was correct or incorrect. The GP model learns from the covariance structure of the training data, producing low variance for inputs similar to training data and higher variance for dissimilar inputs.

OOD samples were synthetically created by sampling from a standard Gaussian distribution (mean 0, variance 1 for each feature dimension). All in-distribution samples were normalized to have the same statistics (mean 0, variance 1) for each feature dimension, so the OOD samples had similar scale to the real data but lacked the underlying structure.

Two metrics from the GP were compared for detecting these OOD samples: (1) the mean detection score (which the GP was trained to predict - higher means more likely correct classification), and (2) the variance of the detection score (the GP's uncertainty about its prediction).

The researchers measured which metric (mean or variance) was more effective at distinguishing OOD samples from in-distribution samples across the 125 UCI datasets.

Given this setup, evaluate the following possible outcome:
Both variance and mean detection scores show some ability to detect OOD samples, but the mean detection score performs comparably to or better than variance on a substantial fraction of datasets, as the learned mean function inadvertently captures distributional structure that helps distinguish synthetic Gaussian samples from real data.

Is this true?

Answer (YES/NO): NO